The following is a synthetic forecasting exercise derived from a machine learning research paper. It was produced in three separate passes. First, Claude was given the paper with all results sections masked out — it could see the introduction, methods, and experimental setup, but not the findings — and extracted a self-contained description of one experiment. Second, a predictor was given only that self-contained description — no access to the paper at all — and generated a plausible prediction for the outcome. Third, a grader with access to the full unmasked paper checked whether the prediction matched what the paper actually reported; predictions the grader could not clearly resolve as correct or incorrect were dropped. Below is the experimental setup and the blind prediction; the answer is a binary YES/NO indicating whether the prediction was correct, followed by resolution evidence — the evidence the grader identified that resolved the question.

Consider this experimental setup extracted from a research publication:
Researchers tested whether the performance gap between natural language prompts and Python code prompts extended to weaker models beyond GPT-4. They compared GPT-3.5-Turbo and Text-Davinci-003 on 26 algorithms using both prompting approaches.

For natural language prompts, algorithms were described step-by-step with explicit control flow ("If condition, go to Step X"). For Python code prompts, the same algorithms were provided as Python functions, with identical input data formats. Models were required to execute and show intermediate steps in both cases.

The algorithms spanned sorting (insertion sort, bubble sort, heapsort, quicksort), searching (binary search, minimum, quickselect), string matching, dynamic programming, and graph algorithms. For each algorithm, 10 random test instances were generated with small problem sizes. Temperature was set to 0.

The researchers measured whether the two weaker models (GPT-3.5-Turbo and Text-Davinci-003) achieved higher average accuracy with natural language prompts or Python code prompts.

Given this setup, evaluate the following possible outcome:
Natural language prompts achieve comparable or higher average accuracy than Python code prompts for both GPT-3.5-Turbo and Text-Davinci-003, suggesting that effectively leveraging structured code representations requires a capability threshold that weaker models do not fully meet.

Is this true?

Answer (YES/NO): YES